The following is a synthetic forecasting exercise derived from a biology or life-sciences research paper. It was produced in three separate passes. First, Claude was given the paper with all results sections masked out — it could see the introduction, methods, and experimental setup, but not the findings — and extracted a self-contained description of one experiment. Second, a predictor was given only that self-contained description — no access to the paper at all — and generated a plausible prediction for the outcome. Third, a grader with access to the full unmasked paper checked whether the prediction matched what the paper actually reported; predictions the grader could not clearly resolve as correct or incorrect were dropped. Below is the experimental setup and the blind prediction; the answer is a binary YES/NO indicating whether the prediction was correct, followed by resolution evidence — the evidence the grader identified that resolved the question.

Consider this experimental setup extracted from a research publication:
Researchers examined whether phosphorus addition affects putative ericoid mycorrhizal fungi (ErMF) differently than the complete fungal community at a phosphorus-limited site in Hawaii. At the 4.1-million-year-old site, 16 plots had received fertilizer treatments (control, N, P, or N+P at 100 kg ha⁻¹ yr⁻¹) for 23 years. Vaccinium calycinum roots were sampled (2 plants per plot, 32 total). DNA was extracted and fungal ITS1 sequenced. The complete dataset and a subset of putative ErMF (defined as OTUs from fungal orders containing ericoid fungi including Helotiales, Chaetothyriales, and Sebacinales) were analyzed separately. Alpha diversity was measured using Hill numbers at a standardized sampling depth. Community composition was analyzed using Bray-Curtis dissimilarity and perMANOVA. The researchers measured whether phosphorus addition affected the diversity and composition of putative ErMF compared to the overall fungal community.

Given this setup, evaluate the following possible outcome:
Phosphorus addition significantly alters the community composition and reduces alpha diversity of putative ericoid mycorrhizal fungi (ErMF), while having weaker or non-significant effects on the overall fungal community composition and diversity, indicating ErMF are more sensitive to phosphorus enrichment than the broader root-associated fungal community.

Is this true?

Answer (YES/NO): NO